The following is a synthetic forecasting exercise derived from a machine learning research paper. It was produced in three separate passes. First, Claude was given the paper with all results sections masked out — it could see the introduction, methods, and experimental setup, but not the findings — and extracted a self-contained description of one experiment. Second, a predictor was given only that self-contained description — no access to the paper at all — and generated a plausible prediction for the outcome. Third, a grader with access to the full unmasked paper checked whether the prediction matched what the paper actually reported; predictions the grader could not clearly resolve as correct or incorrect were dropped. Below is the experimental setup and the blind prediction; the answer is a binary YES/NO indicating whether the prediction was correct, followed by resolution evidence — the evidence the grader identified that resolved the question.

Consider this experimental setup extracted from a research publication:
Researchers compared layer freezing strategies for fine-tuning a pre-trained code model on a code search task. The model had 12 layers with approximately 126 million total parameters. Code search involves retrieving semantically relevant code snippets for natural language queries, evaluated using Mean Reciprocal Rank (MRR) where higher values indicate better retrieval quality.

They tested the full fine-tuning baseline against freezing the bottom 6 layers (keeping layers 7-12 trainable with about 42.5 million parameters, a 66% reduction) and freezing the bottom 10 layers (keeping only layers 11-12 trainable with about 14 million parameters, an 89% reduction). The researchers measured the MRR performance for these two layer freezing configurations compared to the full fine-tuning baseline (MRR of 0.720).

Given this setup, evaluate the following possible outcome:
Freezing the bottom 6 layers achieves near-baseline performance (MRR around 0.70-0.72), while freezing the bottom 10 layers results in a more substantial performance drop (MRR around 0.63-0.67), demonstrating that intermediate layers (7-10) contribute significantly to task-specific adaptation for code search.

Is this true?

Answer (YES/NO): NO